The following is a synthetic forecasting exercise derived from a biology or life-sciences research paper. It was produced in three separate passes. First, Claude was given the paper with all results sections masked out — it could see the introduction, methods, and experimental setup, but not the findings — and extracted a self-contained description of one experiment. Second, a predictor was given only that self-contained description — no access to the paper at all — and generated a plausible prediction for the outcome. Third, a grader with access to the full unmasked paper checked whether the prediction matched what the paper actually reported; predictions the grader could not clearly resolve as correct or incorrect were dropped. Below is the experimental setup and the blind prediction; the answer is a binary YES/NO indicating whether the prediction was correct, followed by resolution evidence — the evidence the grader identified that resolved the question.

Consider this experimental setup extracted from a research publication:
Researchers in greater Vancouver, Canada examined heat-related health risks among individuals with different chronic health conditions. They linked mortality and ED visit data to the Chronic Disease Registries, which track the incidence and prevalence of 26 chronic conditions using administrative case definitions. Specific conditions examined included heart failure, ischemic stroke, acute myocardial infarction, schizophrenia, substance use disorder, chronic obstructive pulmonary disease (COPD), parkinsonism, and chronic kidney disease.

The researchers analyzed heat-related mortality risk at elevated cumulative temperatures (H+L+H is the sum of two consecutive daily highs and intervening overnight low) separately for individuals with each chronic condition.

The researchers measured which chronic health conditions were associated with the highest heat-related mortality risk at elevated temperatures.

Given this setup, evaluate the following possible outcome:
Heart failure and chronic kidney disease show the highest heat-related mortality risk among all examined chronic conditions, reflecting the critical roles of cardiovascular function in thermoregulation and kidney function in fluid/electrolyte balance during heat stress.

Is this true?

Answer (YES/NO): NO